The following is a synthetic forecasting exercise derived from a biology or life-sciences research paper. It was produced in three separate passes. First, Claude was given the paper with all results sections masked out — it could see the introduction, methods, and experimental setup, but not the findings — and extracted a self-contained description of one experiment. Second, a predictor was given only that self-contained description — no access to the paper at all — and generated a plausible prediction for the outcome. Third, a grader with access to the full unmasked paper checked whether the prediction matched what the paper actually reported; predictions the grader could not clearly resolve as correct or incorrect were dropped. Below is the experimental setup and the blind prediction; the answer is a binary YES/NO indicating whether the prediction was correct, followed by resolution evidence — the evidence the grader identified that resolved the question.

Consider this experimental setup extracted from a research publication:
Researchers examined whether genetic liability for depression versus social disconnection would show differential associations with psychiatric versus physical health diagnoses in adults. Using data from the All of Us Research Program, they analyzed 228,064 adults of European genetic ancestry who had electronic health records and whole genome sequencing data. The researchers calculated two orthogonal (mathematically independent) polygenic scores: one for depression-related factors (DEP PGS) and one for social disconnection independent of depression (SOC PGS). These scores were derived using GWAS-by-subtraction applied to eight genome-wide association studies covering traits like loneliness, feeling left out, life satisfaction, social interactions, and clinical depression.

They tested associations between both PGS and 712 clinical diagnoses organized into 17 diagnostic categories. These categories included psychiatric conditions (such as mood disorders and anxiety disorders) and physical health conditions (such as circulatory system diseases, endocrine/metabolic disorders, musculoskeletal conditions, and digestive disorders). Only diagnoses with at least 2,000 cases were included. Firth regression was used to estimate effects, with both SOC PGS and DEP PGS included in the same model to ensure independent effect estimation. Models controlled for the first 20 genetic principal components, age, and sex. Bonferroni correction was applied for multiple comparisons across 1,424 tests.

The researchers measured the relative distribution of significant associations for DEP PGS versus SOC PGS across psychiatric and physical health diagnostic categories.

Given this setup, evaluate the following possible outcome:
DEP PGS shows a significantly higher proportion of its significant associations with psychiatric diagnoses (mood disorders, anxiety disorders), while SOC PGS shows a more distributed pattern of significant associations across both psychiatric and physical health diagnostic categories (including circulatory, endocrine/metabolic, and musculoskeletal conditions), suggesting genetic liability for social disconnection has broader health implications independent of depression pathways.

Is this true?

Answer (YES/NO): YES